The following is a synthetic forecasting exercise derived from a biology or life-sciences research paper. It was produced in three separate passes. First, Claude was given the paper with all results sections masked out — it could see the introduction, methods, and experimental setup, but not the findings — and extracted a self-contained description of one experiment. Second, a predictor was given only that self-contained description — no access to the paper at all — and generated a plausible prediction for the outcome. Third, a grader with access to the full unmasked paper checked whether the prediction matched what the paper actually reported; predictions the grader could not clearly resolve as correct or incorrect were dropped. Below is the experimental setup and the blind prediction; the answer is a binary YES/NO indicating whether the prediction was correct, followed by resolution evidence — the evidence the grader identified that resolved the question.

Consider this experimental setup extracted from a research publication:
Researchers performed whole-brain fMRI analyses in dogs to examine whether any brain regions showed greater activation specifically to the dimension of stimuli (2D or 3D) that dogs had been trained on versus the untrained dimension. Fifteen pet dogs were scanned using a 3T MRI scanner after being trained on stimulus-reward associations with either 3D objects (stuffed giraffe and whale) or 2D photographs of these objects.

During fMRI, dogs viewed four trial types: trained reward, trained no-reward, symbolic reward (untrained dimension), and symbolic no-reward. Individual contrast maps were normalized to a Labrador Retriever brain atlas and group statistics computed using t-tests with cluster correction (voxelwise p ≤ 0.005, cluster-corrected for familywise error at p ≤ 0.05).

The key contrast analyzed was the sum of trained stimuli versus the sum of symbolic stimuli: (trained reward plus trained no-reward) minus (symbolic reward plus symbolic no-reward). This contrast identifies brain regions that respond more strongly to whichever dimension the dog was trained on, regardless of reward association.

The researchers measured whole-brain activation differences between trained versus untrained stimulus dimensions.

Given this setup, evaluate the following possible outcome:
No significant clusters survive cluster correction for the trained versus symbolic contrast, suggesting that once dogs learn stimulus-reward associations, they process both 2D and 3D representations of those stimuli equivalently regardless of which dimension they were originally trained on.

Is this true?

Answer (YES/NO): NO